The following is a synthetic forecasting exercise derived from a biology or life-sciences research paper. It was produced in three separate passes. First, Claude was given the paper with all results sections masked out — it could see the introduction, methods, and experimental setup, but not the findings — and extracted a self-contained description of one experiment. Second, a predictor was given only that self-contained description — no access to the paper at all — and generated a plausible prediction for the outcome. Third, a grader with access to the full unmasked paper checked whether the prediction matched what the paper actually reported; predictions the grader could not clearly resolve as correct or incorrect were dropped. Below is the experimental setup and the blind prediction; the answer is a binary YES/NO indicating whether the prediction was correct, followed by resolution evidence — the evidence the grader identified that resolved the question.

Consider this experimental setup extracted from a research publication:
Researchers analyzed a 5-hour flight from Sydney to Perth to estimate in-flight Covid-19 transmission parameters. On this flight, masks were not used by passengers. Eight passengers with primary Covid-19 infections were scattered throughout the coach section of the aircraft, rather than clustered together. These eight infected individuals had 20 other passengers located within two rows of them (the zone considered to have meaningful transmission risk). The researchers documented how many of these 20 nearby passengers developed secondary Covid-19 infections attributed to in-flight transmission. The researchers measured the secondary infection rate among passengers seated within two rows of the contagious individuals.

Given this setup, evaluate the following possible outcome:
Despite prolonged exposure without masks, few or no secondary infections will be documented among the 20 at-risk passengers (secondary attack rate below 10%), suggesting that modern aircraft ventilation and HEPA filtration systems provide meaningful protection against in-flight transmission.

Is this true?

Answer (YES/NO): NO